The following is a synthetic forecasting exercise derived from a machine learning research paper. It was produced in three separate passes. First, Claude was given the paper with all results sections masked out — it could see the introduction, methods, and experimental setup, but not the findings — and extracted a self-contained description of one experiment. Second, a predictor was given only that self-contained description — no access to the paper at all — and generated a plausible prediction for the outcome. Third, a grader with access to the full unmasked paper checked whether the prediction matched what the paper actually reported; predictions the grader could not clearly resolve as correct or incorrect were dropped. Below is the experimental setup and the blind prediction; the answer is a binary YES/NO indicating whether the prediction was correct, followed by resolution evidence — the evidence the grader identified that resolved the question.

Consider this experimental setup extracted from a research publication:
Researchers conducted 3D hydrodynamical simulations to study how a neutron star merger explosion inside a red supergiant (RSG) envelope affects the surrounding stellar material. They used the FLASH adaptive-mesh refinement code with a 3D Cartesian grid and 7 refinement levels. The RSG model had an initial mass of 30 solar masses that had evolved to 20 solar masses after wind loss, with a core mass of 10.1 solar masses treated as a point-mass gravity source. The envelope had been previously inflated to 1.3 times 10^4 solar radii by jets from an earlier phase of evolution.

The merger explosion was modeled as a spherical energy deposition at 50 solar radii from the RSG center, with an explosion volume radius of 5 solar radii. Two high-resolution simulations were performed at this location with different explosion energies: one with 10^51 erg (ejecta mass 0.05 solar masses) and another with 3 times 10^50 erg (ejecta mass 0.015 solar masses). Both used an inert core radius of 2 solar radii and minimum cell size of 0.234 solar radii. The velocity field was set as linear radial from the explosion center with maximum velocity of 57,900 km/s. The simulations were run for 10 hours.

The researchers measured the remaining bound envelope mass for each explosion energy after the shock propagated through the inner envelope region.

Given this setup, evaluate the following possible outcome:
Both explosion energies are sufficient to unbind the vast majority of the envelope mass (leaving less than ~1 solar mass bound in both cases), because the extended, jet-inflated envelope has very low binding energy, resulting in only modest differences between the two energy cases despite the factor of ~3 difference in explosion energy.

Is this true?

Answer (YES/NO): NO